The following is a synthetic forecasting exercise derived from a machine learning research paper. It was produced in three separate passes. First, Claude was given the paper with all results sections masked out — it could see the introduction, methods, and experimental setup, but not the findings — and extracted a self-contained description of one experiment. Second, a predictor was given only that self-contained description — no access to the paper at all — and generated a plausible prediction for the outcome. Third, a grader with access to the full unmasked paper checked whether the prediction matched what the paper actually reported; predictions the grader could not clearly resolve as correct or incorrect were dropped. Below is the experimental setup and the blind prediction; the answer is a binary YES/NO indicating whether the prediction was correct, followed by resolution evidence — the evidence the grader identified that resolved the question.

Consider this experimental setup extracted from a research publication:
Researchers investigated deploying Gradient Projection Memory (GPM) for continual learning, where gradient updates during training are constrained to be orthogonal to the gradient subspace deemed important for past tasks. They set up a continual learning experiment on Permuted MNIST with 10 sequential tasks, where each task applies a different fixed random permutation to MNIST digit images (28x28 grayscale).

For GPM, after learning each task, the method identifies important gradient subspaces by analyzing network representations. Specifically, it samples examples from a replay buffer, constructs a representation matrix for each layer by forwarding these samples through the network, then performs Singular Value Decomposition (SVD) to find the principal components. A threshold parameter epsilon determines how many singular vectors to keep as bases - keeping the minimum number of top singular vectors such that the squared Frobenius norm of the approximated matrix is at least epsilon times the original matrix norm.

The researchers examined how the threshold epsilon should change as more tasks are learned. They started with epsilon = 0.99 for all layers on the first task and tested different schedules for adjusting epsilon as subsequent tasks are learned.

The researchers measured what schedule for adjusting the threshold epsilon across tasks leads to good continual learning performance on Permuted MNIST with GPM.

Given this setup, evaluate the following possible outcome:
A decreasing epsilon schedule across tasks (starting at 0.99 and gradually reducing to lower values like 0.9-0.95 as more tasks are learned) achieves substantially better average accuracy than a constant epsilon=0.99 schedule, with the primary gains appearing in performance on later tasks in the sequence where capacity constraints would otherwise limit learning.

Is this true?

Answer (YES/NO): NO